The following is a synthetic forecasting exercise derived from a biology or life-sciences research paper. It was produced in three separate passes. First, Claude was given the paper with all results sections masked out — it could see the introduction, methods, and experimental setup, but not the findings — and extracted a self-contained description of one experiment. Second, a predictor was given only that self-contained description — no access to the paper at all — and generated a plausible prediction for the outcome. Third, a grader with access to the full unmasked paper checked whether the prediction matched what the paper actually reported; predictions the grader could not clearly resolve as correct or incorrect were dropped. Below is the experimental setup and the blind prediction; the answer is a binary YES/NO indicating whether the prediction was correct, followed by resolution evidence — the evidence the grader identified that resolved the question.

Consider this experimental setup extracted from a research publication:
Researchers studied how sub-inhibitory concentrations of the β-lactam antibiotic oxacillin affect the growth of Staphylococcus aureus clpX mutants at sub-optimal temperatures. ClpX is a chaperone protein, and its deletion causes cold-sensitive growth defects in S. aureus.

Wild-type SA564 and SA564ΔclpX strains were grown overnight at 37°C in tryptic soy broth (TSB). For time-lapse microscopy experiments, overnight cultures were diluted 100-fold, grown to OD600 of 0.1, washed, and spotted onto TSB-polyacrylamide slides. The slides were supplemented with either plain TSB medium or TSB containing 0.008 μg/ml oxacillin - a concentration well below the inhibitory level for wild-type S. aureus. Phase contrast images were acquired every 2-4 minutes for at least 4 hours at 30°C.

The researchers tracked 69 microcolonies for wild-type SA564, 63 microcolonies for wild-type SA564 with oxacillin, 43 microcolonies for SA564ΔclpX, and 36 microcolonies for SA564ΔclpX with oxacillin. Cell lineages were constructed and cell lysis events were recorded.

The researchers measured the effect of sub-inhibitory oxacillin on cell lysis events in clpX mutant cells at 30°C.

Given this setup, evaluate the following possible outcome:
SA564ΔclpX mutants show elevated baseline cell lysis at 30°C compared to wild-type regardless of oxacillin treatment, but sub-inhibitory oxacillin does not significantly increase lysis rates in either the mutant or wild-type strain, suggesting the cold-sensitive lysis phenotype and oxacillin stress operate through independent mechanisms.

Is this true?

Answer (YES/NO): NO